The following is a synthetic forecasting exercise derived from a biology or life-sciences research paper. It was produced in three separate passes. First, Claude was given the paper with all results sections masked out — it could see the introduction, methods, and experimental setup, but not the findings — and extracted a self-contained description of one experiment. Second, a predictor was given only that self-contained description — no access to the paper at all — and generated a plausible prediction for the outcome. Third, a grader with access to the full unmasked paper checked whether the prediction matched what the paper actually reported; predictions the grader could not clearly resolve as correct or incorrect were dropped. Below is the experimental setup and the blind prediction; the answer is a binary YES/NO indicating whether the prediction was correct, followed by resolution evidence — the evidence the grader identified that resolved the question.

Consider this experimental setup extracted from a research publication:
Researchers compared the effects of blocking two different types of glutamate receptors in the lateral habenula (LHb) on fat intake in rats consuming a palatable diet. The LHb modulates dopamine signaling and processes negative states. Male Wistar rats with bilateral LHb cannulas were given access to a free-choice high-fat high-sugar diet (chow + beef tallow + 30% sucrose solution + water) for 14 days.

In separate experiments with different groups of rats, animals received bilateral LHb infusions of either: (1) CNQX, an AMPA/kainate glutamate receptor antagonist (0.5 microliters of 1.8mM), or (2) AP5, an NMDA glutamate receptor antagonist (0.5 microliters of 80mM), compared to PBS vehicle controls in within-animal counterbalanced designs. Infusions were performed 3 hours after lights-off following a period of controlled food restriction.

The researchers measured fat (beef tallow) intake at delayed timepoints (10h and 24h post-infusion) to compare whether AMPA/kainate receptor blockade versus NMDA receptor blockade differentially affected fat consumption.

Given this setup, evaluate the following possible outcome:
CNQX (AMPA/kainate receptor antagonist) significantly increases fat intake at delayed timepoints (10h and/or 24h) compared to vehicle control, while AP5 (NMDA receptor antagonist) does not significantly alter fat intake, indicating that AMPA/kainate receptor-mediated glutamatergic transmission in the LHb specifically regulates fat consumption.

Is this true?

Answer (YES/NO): NO